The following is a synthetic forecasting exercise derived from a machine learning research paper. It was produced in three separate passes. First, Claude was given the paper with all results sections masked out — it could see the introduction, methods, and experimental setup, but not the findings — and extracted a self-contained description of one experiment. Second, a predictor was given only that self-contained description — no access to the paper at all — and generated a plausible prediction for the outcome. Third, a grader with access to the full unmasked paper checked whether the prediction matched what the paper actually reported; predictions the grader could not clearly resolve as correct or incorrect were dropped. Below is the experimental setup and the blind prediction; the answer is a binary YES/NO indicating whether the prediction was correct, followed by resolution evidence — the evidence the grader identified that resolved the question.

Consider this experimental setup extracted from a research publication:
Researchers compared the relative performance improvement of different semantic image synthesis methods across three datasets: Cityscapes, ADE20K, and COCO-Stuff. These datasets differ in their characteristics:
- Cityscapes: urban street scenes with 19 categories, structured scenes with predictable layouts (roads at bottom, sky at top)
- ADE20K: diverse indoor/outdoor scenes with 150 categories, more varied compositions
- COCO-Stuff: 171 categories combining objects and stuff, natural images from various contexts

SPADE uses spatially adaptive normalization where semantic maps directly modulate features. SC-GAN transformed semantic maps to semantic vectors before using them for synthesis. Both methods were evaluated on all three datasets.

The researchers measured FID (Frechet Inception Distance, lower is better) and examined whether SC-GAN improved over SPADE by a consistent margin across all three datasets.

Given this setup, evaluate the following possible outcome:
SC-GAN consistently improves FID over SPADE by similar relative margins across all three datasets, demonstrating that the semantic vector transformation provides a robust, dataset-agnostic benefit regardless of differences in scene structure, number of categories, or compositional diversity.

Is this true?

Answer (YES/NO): NO